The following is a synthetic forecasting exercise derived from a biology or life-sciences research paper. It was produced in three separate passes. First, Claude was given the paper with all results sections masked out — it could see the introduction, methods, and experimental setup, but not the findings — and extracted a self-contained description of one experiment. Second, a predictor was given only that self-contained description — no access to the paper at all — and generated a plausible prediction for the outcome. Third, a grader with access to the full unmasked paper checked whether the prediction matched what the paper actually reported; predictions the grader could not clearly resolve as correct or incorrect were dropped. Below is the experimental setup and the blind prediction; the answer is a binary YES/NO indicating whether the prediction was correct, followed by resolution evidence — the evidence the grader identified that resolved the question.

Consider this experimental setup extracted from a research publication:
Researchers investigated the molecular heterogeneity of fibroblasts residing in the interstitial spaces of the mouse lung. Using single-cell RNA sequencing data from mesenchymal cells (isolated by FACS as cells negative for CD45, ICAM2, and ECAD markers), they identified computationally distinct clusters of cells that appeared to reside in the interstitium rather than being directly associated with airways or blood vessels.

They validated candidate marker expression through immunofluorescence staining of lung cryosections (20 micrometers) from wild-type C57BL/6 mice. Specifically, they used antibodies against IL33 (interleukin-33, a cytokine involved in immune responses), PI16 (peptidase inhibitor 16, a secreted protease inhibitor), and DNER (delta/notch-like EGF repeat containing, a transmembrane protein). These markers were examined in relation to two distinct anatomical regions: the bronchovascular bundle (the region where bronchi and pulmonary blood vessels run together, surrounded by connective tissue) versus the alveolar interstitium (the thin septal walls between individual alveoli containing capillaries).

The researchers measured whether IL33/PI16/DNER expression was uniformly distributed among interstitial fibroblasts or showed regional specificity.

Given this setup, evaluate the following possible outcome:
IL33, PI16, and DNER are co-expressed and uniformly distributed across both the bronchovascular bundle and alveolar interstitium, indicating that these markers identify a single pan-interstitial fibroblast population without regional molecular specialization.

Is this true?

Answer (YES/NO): NO